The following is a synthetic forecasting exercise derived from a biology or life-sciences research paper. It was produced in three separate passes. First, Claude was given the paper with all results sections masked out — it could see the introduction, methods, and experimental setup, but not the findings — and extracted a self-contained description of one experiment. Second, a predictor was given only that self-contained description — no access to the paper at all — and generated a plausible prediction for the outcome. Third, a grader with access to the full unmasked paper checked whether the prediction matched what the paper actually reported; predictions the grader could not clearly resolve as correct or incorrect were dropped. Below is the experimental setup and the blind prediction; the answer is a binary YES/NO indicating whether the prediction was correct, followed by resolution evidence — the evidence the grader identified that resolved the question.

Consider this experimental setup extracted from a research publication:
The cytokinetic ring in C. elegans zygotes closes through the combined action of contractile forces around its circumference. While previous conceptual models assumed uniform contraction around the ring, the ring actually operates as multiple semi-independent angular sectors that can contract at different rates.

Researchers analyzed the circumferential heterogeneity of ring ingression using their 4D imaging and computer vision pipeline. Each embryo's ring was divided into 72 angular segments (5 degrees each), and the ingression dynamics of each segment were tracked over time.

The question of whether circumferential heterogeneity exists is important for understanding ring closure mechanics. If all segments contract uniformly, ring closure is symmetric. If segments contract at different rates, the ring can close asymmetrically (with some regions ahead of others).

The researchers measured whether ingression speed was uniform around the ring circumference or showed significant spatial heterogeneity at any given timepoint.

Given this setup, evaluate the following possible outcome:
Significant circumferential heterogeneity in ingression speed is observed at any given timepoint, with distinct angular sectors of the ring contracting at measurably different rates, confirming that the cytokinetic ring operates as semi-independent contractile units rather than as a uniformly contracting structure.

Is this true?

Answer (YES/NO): YES